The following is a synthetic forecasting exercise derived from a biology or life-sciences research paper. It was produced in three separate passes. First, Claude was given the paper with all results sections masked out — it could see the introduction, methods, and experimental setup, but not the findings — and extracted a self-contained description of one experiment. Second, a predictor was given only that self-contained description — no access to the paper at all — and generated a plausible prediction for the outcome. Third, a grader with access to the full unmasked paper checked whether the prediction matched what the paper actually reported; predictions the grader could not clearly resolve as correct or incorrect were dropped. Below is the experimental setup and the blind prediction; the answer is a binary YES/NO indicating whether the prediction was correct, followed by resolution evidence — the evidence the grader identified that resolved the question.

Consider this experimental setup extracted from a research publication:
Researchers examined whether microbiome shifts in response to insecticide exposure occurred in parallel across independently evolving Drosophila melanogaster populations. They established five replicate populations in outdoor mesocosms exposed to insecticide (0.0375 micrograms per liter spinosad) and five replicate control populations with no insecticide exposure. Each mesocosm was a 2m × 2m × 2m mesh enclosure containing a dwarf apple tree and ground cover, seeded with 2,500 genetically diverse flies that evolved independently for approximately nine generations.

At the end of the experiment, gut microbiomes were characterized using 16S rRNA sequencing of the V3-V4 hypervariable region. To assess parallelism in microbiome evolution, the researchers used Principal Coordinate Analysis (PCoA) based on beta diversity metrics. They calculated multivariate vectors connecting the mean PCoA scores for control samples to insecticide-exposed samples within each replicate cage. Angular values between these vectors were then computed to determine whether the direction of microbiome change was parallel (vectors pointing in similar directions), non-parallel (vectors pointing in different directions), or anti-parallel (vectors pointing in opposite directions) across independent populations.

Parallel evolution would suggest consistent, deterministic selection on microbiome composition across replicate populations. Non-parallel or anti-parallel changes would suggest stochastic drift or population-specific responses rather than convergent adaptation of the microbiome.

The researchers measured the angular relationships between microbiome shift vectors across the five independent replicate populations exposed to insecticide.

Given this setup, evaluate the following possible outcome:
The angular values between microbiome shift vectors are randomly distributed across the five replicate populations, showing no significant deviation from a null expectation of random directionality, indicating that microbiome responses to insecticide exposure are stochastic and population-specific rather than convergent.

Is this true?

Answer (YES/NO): NO